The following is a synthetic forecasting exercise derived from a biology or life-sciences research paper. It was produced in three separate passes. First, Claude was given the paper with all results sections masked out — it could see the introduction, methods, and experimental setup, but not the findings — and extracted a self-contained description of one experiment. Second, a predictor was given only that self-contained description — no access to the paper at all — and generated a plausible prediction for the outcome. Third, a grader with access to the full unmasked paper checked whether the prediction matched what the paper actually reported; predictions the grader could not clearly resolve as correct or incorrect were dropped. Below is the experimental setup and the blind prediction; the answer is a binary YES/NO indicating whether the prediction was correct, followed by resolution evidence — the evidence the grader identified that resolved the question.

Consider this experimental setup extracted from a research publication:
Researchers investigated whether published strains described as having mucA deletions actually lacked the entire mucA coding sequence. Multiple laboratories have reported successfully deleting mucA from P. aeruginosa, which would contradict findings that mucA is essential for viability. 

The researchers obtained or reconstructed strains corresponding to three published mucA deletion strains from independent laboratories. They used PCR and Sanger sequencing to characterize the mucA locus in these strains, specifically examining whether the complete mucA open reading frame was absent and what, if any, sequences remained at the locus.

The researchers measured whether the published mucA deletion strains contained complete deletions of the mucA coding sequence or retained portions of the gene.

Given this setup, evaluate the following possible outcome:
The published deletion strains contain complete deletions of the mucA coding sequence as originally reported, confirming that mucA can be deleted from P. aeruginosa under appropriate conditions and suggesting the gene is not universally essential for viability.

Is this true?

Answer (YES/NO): NO